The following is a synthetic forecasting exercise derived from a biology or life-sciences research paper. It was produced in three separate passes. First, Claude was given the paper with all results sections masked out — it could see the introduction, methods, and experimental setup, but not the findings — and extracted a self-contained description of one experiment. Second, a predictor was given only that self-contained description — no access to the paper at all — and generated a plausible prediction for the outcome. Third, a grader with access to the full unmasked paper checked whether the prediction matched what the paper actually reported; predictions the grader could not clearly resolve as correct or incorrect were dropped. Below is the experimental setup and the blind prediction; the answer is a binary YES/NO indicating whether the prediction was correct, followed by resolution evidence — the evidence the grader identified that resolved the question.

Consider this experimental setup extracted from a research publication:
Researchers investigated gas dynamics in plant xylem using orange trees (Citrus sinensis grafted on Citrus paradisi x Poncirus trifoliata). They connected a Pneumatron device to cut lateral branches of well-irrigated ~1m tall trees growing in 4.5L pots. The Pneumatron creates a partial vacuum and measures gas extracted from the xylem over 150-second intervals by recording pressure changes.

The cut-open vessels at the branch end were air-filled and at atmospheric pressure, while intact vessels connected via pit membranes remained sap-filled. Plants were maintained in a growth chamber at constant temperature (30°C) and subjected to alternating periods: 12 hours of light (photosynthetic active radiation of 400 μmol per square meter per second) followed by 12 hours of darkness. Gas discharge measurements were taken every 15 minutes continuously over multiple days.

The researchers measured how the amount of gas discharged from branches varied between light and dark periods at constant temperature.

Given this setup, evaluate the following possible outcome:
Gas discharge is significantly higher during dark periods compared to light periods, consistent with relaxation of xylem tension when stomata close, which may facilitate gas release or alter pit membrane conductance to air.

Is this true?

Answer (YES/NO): NO